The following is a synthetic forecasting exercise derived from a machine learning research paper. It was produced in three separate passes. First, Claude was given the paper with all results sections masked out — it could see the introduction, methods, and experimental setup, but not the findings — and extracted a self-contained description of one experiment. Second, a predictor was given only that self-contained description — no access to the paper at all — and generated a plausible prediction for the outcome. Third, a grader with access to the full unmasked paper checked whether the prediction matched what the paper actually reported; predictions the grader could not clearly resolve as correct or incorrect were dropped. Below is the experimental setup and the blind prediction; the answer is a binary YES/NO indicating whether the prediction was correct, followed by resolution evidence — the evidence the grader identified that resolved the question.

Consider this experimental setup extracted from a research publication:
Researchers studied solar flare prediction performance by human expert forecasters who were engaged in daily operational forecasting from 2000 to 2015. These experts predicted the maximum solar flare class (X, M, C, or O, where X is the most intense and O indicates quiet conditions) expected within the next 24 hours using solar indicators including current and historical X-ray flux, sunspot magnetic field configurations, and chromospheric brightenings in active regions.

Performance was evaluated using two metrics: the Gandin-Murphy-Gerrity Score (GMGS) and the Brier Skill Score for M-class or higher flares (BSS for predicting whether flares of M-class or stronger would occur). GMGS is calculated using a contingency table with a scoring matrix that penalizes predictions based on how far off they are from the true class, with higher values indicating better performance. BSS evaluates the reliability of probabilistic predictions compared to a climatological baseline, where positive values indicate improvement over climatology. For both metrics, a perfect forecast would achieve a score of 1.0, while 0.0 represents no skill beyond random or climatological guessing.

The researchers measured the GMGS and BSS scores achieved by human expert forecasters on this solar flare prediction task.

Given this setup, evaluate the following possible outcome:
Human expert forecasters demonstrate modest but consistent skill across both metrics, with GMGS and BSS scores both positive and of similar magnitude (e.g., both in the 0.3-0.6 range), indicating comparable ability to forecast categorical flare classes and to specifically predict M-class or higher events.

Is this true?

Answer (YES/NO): NO